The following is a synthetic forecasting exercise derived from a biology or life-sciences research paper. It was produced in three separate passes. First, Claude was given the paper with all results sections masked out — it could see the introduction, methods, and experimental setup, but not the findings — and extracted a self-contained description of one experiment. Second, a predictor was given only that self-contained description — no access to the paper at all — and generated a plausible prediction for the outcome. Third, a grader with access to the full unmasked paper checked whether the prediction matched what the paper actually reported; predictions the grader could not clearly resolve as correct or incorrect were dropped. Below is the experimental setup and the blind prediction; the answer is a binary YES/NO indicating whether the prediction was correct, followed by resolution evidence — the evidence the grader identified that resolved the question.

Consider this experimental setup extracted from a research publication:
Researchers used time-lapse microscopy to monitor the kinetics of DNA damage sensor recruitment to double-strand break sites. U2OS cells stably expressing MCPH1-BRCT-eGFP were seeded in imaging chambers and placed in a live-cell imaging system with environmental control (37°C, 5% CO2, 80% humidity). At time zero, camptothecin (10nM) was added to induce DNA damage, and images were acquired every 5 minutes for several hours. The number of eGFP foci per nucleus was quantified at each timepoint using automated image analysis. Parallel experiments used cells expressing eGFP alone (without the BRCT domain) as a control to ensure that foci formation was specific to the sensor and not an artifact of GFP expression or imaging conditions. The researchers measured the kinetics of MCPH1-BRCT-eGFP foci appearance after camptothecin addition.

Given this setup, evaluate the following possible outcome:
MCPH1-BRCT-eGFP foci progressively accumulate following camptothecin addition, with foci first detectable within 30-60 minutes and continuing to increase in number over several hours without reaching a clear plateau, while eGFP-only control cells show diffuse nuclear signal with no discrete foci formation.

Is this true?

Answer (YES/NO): NO